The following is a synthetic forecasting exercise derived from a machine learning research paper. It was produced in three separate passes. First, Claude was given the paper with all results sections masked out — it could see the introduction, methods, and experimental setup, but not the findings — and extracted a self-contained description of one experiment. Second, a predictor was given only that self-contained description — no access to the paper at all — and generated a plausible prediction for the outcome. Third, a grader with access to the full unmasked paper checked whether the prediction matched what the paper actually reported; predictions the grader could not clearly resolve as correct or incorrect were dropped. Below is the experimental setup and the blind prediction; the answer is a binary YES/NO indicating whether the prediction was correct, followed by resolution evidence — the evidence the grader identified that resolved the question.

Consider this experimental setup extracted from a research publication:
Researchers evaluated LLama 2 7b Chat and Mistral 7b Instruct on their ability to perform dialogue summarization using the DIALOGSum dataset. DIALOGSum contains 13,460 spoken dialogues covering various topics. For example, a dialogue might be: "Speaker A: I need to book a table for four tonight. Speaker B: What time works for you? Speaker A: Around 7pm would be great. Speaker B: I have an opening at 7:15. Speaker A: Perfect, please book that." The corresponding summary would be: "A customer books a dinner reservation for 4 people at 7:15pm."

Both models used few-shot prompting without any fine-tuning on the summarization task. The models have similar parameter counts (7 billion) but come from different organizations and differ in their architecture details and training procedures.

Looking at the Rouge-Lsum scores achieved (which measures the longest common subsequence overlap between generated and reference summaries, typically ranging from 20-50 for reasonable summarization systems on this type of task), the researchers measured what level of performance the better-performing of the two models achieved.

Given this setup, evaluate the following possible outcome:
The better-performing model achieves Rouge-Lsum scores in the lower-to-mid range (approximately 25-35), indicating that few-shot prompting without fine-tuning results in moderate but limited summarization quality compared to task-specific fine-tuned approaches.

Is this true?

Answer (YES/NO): YES